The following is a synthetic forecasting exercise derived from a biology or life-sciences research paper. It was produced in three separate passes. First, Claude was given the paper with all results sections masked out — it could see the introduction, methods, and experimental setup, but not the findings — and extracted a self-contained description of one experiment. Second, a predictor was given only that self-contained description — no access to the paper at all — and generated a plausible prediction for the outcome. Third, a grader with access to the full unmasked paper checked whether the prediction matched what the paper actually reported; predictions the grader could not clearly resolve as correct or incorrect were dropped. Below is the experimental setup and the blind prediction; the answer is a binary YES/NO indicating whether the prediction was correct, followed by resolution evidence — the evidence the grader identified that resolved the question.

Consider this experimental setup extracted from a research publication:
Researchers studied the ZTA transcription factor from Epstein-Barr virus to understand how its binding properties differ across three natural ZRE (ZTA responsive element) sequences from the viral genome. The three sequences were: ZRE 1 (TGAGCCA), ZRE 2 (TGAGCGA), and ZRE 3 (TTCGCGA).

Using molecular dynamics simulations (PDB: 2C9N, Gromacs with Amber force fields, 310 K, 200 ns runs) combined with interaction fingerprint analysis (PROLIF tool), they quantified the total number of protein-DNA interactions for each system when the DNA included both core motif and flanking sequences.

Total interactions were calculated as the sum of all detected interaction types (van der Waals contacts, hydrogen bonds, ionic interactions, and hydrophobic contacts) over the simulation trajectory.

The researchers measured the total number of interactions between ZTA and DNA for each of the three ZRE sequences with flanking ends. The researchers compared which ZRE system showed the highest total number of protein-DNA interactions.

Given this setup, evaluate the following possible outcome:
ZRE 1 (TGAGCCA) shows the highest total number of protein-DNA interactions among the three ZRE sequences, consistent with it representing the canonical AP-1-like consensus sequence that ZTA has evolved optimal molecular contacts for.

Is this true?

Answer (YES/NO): NO